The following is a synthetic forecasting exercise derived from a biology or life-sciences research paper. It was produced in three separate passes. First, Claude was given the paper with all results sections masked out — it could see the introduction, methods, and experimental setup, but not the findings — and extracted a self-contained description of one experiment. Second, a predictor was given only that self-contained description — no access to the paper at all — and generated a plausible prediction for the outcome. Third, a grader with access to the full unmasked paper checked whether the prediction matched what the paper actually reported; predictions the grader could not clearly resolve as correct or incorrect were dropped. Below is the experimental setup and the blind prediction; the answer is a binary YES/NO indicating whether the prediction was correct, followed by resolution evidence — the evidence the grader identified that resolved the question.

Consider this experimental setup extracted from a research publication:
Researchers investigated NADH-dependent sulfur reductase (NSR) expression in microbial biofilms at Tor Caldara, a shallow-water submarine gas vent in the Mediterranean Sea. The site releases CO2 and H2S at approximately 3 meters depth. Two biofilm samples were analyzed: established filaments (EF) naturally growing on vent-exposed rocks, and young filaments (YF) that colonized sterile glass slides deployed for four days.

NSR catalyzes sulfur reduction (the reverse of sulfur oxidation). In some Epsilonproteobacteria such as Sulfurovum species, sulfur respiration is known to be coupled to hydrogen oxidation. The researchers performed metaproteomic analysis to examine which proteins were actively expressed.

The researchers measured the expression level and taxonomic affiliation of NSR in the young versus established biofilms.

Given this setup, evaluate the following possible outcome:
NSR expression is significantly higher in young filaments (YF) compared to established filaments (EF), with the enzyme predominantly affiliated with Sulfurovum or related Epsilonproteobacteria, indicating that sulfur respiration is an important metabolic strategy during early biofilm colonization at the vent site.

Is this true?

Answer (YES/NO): YES